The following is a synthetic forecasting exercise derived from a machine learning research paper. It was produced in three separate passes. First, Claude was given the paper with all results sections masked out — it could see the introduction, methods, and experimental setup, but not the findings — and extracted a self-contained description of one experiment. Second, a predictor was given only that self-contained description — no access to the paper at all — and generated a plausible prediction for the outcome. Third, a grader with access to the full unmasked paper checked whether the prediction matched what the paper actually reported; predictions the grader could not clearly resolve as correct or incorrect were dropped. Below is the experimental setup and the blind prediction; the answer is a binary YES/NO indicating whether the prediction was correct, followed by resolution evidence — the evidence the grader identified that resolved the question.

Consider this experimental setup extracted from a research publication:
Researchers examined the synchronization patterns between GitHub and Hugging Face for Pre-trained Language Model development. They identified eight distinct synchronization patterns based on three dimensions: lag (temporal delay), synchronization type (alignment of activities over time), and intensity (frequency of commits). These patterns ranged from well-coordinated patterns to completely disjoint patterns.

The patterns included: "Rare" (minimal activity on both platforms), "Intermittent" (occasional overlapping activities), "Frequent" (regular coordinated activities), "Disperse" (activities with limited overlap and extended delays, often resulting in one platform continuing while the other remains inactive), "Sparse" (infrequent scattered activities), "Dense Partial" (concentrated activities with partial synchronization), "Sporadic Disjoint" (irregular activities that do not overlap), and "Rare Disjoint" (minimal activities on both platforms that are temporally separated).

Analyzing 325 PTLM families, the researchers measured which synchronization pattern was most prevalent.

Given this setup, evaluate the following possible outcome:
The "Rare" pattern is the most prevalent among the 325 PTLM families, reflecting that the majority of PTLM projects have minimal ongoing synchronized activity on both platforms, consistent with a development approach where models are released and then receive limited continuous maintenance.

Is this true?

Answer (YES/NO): NO